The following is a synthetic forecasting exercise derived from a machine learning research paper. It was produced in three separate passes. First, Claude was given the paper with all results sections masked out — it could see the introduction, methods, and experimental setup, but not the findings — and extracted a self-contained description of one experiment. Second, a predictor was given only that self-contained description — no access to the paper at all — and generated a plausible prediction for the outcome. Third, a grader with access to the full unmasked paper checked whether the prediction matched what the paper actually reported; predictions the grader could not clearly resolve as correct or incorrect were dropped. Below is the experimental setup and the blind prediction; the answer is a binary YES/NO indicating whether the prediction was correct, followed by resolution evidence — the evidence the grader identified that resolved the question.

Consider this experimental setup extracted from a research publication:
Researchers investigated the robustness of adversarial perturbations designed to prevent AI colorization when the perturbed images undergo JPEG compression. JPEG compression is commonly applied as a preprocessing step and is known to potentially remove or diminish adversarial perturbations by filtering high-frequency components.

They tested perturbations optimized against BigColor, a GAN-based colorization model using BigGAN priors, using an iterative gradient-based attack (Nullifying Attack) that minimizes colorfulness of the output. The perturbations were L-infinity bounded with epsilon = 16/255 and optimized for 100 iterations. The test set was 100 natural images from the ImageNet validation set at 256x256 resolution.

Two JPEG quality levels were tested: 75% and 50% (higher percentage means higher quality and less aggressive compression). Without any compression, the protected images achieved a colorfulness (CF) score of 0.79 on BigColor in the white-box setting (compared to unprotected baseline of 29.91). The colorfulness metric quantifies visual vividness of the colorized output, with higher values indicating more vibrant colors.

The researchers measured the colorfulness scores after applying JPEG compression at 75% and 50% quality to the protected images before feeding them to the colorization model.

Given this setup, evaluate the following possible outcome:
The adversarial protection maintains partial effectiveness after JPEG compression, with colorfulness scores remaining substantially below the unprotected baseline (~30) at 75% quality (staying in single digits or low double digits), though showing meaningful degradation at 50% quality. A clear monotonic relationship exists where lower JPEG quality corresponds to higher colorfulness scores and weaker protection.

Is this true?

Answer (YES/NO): YES